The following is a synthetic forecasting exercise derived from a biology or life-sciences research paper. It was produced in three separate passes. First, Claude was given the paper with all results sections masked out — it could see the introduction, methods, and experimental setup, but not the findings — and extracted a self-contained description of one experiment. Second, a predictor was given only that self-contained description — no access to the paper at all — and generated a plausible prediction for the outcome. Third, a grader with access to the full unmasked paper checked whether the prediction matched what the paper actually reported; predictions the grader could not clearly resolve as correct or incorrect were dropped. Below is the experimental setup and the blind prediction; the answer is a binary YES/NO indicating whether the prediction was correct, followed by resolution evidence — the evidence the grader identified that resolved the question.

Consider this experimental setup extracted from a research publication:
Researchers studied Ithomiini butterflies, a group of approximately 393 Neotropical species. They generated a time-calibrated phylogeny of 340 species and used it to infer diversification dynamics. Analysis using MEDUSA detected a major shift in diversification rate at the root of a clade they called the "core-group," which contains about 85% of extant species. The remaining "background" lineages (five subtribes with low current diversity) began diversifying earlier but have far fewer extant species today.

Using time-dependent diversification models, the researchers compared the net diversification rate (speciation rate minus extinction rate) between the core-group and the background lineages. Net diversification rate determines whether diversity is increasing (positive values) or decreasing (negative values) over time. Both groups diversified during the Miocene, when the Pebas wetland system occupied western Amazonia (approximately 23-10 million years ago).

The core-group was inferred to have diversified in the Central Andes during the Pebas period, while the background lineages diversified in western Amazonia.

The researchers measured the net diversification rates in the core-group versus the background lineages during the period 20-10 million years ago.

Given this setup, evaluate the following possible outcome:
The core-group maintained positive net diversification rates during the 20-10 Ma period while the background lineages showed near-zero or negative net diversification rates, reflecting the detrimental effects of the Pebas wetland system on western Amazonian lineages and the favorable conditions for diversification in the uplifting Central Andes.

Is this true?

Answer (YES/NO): YES